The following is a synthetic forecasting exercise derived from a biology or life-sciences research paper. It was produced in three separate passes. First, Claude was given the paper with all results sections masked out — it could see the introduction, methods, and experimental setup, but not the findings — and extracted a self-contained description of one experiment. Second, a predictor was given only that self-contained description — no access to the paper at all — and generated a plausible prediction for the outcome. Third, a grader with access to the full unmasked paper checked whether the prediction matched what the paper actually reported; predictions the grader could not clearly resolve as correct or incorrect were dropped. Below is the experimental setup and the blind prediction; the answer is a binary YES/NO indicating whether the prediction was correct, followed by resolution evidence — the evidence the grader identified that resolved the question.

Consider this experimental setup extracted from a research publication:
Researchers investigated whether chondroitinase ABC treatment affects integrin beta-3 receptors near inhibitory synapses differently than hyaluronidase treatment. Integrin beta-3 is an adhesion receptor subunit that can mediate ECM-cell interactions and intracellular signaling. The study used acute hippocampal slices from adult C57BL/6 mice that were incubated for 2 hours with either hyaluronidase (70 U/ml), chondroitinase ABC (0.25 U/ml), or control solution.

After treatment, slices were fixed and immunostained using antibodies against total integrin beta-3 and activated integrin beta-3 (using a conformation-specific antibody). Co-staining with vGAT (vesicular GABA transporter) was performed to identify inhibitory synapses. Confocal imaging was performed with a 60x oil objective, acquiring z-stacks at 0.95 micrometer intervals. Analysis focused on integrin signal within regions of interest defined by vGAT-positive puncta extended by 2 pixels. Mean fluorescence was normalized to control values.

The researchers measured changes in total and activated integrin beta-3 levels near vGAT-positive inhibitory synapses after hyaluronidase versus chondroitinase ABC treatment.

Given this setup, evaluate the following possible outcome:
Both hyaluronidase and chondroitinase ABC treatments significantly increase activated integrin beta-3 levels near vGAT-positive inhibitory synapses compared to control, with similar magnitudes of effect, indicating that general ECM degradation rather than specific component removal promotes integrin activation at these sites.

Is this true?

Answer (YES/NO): NO